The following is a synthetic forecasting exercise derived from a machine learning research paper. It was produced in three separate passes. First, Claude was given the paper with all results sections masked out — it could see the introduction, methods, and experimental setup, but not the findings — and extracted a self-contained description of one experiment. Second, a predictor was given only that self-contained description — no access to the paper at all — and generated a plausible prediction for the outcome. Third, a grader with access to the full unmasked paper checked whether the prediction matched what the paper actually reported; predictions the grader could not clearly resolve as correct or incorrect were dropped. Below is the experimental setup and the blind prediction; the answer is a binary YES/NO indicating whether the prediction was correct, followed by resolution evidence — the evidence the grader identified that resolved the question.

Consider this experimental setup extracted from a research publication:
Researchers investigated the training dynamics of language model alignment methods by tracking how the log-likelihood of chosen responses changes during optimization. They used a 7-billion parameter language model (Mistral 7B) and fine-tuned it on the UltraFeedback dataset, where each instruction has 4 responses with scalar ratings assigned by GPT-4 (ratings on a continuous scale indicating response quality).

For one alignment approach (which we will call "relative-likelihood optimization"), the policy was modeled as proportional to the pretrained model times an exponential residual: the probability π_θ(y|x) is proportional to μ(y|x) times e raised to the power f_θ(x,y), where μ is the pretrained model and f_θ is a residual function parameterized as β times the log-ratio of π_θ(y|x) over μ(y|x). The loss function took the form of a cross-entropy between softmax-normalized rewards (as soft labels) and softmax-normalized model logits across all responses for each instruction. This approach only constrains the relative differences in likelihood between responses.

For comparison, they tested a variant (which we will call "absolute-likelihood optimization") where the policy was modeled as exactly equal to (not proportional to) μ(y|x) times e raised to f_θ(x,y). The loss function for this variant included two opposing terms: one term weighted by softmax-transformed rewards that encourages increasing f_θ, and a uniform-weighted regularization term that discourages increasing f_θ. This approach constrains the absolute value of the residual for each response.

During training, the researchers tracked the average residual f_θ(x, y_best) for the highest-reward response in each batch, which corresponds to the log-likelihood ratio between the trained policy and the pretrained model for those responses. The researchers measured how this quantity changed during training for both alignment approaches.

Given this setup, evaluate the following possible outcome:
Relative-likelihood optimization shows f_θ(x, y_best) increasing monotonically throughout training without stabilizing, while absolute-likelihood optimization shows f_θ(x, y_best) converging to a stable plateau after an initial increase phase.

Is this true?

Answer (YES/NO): NO